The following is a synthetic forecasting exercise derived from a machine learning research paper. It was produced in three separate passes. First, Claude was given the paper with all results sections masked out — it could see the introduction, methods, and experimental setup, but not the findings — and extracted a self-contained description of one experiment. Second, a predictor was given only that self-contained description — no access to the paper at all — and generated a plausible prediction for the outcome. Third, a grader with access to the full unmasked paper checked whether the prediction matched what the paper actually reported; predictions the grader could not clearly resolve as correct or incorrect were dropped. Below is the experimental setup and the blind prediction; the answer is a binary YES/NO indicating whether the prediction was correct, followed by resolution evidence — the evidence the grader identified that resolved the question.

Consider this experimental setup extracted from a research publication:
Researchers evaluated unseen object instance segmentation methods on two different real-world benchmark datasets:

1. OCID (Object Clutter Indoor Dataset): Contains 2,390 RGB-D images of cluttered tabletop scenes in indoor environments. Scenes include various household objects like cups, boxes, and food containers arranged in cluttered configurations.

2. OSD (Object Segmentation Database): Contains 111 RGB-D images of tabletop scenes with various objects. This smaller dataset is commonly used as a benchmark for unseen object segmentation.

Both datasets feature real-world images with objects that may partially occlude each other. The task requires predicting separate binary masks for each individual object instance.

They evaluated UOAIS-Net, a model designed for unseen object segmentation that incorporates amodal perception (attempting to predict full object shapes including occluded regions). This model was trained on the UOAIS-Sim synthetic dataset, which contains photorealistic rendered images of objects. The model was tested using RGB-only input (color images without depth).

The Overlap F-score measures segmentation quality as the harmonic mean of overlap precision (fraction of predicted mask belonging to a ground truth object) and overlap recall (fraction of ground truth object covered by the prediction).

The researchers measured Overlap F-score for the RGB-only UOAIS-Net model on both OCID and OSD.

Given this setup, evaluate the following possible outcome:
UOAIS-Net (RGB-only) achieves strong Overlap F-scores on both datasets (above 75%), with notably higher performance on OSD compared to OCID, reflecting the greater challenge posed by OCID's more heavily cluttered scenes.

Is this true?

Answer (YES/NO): NO